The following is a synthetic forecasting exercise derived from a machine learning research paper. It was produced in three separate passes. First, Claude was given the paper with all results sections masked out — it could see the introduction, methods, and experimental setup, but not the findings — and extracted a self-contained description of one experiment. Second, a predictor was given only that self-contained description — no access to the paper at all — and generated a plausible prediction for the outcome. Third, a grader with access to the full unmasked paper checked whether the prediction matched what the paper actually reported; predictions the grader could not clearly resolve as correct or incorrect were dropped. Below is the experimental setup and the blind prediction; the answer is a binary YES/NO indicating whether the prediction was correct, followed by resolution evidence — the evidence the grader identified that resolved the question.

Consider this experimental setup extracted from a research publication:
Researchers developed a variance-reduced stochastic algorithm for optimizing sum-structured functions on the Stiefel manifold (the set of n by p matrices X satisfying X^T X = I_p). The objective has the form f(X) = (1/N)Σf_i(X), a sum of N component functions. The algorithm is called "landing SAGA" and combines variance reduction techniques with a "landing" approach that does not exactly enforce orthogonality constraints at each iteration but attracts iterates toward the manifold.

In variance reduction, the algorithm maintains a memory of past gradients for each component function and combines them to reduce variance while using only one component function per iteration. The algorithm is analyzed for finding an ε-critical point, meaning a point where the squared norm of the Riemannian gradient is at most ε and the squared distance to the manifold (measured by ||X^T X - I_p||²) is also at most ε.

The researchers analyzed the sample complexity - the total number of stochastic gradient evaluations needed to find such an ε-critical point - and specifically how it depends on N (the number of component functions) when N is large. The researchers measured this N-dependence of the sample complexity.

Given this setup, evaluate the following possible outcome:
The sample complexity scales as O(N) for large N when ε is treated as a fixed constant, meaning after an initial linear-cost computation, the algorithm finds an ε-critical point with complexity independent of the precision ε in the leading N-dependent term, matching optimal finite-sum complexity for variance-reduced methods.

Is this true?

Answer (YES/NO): NO